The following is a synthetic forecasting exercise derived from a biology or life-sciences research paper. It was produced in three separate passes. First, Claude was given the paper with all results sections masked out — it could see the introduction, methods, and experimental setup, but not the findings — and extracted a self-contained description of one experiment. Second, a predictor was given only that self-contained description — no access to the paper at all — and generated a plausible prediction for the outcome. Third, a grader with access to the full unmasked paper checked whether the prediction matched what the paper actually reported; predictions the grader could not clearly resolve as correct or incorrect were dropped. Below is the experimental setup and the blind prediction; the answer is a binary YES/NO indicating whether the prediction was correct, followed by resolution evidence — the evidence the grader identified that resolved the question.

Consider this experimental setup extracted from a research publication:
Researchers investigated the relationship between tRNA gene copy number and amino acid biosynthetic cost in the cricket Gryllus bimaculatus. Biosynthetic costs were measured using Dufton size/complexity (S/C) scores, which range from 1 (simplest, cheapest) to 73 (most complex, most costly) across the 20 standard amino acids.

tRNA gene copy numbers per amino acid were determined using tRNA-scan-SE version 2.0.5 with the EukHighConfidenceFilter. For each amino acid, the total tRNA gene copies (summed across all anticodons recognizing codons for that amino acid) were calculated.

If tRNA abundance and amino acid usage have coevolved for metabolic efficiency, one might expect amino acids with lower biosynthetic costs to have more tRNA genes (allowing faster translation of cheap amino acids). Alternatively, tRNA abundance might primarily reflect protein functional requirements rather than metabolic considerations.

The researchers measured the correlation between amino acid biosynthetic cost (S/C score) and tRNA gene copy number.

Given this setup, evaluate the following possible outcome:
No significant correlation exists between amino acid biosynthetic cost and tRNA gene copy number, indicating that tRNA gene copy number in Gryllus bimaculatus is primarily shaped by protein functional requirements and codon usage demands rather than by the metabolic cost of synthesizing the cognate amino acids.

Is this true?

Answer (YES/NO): NO